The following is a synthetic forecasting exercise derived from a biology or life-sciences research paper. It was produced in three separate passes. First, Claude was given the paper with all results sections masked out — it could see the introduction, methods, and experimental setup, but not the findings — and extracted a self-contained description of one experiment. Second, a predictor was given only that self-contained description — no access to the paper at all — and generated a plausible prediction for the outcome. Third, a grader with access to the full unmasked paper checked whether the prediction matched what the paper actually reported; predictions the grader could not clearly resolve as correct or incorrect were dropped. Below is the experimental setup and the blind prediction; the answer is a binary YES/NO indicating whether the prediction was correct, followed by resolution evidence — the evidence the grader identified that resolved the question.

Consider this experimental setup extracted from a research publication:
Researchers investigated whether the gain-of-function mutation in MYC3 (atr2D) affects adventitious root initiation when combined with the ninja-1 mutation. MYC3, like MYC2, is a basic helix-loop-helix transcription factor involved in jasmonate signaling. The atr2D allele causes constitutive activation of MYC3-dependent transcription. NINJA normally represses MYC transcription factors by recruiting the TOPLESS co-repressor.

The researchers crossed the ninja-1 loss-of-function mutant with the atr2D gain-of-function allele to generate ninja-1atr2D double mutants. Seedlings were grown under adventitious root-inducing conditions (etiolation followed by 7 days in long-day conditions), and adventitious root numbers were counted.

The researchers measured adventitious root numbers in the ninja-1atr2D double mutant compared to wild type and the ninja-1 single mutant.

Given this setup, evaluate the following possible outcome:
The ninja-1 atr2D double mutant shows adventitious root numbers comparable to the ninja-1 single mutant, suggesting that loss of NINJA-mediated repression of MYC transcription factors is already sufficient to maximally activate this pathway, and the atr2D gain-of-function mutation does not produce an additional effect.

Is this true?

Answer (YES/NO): NO